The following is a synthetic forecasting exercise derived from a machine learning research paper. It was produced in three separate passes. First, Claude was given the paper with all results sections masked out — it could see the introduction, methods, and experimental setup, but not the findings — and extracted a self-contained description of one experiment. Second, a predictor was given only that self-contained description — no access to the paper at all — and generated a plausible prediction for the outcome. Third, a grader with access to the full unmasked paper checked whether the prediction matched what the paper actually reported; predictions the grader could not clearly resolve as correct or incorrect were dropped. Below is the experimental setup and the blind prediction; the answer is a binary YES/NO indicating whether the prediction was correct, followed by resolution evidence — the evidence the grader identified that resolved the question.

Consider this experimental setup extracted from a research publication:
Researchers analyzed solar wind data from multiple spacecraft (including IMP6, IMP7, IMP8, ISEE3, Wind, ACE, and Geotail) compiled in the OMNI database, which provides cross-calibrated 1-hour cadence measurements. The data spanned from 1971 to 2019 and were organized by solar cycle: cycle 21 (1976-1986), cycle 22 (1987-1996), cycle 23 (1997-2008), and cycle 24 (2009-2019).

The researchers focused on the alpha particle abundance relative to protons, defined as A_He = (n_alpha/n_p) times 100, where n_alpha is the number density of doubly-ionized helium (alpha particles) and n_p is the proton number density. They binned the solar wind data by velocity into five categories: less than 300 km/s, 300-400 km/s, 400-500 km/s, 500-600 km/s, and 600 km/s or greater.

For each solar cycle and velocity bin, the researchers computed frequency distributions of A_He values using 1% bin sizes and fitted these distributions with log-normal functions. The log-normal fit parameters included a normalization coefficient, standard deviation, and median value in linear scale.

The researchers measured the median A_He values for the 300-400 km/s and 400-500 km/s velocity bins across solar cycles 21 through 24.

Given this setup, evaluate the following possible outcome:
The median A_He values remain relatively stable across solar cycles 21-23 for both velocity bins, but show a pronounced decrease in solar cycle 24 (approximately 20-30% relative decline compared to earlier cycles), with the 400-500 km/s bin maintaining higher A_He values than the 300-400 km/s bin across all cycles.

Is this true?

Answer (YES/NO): NO